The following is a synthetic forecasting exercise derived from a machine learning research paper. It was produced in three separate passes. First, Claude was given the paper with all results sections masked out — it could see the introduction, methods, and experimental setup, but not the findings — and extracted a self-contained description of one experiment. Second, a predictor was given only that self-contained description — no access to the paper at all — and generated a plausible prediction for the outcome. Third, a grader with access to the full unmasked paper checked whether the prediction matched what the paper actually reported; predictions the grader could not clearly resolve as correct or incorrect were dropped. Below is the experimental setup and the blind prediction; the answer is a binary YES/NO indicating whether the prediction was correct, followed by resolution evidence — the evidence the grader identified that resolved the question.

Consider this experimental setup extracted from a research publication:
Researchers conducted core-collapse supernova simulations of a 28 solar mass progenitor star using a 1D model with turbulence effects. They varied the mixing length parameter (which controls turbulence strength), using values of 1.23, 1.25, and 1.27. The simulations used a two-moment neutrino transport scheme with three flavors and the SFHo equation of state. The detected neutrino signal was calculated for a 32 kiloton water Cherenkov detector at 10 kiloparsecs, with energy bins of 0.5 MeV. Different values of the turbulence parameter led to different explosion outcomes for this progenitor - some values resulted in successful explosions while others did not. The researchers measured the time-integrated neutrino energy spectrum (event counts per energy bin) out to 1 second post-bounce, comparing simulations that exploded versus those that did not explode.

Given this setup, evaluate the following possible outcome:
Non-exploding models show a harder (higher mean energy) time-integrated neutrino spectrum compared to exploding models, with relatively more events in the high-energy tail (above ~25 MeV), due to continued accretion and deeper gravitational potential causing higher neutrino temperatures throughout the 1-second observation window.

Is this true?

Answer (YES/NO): YES